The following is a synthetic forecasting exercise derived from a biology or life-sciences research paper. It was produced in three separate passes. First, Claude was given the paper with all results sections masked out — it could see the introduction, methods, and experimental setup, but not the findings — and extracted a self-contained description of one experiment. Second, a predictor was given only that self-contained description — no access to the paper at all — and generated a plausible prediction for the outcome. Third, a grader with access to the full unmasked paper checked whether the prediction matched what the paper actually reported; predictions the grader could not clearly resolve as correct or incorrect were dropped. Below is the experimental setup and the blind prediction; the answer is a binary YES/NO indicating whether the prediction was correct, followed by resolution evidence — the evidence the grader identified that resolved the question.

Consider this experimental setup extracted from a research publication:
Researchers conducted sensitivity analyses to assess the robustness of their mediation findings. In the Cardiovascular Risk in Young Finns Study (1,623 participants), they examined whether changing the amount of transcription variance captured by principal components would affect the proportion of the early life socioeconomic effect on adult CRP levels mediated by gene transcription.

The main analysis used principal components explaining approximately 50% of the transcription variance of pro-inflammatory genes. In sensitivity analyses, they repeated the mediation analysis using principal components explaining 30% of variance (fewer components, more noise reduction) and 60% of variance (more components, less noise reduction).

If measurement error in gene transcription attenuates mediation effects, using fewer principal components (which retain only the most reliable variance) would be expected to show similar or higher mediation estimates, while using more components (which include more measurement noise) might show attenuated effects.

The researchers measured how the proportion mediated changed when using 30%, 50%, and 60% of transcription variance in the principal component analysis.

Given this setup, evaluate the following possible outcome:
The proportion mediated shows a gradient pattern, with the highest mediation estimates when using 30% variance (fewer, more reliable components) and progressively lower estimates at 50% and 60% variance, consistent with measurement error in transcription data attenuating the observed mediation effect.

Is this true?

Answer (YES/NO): NO